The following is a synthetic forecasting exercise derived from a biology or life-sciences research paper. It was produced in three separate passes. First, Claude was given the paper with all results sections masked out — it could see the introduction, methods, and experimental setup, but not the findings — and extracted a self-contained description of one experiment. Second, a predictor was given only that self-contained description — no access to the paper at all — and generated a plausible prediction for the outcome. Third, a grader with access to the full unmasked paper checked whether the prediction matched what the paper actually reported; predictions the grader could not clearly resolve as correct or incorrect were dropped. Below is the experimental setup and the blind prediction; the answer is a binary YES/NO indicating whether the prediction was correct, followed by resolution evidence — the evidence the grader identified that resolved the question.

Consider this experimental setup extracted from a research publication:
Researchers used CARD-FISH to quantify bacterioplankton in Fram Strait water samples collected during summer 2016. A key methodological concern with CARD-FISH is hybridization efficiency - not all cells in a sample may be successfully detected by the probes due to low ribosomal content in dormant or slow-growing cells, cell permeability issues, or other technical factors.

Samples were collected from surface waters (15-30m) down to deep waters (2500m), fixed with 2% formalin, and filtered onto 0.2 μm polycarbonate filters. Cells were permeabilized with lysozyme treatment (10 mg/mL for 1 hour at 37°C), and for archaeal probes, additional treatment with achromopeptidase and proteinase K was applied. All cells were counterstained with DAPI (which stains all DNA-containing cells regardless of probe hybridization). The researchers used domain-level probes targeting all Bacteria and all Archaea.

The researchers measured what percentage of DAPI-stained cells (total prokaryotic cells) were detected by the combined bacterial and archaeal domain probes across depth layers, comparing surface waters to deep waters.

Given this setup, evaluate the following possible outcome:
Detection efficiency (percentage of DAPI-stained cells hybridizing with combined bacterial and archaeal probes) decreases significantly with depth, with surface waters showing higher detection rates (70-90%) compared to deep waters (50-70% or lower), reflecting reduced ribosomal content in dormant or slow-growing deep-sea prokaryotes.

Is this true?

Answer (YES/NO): NO